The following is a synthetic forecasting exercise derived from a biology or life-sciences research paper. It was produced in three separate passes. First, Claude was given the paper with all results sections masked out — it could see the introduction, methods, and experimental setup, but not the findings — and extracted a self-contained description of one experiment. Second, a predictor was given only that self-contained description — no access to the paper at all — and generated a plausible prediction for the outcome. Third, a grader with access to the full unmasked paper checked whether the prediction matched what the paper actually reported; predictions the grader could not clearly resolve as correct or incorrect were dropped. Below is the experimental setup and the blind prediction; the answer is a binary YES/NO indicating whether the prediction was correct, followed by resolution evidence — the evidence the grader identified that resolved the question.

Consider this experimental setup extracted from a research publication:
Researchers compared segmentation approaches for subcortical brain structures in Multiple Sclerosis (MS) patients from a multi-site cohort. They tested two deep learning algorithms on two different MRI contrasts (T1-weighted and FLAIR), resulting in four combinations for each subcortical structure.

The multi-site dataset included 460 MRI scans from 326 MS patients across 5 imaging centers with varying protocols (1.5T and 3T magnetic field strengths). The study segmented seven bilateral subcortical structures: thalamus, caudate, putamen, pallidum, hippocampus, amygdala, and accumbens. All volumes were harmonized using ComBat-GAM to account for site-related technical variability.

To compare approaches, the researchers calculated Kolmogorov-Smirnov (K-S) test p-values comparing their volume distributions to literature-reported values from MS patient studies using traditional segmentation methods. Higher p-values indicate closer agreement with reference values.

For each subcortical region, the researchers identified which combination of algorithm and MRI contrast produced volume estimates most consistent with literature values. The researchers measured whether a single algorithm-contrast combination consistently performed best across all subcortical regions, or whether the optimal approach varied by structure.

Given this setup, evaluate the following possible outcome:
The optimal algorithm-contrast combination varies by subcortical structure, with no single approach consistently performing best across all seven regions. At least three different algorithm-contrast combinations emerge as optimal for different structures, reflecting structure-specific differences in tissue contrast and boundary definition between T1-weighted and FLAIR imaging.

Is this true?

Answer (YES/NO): NO